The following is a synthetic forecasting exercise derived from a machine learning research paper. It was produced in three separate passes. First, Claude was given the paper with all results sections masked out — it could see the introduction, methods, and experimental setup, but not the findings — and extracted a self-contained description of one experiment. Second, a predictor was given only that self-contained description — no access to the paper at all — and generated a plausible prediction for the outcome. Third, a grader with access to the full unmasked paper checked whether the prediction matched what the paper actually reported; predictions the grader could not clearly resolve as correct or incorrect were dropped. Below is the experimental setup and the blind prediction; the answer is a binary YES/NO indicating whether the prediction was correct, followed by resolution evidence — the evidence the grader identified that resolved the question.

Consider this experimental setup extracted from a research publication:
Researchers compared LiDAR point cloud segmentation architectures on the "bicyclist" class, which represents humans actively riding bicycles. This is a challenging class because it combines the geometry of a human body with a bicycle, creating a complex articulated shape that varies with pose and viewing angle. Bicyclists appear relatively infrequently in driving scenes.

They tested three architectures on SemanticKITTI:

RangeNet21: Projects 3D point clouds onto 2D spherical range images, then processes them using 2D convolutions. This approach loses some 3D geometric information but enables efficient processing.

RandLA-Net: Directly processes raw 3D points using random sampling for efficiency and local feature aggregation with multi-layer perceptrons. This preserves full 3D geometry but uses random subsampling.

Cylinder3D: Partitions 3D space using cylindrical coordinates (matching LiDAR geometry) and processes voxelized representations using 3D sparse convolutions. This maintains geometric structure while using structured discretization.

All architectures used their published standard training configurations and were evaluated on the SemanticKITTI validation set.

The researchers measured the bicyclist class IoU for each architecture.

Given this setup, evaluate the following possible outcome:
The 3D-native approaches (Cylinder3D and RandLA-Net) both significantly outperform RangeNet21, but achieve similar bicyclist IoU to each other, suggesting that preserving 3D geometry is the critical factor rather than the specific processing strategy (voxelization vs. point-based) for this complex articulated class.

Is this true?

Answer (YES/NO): NO